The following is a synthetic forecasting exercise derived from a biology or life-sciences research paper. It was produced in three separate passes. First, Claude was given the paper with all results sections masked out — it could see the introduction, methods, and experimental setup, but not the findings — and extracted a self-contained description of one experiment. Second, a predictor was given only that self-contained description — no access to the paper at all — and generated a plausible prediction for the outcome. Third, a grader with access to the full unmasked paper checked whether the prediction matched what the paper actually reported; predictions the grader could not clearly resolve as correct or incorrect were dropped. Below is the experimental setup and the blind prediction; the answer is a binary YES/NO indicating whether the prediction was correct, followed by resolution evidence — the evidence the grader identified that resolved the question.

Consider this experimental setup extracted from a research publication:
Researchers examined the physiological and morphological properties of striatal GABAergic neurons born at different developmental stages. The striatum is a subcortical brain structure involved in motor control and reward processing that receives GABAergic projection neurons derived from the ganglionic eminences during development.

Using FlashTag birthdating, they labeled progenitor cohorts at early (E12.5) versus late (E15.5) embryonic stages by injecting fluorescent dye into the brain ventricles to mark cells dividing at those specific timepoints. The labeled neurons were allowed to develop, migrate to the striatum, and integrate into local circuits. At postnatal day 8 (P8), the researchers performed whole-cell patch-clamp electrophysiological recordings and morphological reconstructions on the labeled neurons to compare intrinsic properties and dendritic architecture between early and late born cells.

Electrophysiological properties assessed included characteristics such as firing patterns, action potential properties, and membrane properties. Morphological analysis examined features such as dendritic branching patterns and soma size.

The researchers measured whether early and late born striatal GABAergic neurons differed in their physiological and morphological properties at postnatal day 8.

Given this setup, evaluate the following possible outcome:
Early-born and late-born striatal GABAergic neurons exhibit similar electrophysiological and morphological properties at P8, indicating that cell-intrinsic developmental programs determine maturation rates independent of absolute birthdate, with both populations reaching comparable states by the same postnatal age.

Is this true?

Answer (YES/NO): NO